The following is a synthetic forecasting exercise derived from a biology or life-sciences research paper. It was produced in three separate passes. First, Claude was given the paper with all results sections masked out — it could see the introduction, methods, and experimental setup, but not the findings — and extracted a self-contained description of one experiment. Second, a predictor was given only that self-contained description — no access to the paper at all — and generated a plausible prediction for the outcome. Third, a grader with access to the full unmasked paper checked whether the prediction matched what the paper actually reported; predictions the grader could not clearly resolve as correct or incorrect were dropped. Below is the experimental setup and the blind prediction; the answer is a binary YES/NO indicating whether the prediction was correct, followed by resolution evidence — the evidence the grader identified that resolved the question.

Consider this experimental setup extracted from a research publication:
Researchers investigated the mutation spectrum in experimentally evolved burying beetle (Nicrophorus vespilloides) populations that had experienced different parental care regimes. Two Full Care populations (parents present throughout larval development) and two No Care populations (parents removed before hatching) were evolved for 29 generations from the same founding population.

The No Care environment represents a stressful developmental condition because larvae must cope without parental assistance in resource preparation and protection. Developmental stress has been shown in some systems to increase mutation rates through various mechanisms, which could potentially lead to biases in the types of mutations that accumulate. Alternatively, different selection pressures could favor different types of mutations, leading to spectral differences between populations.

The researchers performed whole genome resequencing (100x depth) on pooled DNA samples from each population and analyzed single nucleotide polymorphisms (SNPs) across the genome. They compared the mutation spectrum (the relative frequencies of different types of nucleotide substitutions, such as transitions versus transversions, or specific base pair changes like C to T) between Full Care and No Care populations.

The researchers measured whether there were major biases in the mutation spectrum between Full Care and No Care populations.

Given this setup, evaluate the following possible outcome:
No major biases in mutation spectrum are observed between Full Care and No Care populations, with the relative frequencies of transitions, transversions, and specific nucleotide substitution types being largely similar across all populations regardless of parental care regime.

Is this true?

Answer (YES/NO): YES